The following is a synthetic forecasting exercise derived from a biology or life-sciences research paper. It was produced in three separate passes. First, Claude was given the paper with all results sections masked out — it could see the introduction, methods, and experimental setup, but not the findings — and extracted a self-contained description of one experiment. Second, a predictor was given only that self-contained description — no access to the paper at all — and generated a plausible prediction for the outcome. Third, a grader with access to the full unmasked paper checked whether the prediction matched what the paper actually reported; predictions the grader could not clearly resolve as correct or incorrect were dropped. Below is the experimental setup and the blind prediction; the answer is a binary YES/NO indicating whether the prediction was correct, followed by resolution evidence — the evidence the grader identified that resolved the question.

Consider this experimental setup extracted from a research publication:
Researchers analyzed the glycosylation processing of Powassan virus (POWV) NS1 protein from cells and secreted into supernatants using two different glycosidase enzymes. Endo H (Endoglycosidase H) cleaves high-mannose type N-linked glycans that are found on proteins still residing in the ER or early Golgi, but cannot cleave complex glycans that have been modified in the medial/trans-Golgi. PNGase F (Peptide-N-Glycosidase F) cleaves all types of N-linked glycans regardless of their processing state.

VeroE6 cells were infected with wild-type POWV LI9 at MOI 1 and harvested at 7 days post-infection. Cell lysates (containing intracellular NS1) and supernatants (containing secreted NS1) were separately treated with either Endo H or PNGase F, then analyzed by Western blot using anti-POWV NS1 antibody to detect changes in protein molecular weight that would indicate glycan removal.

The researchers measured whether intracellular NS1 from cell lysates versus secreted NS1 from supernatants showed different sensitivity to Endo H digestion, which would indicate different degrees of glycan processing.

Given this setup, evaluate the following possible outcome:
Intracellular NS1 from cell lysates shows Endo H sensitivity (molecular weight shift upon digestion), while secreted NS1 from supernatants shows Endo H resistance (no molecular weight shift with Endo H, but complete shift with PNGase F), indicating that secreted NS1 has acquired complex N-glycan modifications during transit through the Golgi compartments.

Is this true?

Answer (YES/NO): NO